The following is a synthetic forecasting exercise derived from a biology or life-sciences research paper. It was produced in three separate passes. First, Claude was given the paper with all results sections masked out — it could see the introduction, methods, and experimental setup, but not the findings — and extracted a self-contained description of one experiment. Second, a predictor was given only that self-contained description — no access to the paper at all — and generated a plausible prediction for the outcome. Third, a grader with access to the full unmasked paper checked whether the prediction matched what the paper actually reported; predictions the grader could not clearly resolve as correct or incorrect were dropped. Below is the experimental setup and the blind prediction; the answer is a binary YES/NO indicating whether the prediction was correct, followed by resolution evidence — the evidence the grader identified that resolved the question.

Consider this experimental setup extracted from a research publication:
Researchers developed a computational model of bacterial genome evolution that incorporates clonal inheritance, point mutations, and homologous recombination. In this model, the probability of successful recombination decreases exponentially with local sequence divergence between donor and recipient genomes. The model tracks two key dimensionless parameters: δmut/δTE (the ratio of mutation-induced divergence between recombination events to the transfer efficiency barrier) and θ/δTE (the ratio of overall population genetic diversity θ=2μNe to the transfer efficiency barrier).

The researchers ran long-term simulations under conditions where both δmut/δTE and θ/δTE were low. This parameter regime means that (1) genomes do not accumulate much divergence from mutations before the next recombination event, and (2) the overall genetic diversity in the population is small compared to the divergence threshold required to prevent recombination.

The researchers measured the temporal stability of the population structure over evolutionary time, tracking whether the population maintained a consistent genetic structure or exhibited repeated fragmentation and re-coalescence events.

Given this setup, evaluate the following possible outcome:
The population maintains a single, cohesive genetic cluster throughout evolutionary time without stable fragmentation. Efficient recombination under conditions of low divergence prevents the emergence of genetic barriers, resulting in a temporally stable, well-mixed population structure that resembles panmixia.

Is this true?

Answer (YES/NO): YES